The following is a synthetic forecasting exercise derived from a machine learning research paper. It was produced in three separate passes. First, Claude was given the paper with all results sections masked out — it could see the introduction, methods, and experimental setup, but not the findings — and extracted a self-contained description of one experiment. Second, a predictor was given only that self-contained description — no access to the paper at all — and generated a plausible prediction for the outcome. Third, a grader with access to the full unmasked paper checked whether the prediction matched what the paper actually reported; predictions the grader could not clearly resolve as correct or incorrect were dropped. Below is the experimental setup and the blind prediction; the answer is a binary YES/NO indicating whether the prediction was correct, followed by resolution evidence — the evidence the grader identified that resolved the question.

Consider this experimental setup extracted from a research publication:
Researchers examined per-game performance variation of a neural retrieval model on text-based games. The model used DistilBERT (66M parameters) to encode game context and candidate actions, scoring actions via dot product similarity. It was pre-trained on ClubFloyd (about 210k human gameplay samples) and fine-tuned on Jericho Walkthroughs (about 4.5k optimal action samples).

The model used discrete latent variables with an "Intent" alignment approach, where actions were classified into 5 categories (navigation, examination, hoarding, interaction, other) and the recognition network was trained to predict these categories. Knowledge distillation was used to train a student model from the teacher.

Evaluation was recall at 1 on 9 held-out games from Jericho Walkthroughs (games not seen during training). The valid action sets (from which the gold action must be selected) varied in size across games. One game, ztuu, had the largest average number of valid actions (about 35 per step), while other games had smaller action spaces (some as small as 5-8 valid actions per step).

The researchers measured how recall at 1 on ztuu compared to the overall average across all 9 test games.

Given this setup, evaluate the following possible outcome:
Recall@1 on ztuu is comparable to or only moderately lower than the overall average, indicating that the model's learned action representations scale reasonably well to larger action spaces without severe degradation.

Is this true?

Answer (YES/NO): NO